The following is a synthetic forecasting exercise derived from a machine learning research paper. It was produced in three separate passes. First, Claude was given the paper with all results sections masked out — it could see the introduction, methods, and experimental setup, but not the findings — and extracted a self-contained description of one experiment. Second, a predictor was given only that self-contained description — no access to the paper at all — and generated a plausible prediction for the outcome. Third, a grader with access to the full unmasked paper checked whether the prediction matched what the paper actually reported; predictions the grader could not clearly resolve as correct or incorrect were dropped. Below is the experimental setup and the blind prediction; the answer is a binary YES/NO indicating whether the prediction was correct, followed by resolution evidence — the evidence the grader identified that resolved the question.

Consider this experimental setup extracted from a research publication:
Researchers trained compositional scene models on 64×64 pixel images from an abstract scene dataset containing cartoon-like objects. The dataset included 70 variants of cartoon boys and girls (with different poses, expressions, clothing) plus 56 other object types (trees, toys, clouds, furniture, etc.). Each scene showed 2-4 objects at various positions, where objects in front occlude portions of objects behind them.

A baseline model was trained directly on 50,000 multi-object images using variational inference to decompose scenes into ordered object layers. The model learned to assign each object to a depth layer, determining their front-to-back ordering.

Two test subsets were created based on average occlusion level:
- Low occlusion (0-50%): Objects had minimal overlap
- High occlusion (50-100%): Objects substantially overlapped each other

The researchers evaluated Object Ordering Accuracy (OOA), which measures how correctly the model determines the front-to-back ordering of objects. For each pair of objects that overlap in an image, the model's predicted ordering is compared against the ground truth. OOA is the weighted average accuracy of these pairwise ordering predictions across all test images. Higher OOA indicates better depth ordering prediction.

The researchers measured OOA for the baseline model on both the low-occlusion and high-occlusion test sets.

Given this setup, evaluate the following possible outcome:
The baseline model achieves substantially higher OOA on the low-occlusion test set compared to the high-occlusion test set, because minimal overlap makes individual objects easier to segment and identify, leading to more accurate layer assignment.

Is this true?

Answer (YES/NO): YES